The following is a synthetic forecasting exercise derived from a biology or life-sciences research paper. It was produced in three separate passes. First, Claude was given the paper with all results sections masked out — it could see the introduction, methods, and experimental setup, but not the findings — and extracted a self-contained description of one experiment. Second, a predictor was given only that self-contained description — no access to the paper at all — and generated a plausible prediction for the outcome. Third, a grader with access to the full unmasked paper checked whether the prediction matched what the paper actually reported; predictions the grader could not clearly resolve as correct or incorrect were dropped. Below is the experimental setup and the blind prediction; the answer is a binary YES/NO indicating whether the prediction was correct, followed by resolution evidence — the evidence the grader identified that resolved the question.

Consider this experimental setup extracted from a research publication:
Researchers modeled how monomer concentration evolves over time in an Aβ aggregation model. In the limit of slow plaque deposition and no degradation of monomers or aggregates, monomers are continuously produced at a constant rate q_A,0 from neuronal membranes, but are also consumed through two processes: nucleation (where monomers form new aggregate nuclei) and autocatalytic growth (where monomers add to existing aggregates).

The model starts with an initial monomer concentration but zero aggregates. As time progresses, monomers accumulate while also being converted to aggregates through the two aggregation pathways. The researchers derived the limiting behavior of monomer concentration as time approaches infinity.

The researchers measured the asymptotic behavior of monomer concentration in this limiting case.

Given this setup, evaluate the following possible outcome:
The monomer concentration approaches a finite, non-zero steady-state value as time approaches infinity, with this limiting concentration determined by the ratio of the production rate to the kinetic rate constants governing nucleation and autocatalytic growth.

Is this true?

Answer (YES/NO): NO